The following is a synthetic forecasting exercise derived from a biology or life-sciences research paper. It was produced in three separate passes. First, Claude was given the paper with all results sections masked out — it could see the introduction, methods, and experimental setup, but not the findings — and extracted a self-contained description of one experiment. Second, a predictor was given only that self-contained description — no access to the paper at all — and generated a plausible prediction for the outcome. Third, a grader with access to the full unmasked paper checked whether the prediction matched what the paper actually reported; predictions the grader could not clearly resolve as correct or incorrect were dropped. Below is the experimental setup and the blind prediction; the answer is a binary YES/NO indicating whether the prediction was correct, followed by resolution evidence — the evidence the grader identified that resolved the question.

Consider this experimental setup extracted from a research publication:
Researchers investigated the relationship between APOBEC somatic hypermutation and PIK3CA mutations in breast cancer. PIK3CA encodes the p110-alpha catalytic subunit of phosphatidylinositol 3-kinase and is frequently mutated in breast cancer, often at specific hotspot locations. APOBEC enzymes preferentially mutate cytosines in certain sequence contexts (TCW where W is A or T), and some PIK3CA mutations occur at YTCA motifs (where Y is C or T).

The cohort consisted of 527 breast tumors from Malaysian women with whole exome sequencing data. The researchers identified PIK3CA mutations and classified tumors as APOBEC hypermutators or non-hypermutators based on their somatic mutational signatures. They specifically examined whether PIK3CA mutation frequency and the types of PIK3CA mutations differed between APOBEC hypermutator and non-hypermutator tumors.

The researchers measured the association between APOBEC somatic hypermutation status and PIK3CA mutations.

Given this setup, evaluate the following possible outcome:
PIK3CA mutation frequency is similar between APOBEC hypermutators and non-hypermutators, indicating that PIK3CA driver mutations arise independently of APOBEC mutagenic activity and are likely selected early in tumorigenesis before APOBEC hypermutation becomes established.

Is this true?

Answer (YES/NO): NO